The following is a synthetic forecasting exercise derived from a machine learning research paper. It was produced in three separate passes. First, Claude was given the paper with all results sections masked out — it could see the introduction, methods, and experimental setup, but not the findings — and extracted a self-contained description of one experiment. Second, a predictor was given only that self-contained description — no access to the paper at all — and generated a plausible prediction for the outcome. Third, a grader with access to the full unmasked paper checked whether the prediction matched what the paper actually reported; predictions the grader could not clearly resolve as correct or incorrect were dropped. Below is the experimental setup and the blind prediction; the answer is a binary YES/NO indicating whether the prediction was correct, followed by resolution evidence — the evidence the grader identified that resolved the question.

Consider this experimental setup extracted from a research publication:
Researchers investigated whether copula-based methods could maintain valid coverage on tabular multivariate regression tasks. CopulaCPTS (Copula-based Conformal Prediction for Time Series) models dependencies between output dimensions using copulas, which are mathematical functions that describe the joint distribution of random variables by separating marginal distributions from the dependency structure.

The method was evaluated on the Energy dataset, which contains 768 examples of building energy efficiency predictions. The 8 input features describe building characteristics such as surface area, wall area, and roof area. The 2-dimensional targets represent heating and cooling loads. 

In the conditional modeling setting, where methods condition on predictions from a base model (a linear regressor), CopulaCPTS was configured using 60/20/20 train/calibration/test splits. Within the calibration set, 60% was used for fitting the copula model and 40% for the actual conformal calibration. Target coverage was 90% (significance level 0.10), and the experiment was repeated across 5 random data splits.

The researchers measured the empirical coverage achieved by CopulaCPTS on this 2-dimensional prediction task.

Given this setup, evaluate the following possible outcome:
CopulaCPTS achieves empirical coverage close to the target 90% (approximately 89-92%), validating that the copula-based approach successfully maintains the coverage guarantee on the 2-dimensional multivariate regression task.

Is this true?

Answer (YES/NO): YES